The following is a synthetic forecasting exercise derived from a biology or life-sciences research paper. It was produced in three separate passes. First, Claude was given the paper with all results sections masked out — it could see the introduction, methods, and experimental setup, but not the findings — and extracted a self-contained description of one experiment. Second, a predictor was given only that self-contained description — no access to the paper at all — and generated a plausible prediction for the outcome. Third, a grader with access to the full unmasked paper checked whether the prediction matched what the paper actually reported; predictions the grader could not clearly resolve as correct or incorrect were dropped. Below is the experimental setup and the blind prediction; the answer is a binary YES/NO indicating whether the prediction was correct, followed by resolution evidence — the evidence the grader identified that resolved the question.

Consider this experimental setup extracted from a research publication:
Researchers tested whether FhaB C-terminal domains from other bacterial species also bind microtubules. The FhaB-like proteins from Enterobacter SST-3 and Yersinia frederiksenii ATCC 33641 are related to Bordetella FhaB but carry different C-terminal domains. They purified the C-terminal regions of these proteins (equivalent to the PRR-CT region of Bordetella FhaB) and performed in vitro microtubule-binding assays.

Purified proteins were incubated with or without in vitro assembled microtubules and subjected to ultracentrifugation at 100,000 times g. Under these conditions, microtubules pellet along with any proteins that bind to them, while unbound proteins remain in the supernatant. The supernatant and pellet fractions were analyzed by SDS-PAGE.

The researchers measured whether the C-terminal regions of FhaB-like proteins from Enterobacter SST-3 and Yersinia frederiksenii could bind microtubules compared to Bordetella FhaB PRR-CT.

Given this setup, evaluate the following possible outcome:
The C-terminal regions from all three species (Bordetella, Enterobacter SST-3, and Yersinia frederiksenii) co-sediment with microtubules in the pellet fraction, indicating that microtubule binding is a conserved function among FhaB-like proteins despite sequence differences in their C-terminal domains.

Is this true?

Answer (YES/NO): NO